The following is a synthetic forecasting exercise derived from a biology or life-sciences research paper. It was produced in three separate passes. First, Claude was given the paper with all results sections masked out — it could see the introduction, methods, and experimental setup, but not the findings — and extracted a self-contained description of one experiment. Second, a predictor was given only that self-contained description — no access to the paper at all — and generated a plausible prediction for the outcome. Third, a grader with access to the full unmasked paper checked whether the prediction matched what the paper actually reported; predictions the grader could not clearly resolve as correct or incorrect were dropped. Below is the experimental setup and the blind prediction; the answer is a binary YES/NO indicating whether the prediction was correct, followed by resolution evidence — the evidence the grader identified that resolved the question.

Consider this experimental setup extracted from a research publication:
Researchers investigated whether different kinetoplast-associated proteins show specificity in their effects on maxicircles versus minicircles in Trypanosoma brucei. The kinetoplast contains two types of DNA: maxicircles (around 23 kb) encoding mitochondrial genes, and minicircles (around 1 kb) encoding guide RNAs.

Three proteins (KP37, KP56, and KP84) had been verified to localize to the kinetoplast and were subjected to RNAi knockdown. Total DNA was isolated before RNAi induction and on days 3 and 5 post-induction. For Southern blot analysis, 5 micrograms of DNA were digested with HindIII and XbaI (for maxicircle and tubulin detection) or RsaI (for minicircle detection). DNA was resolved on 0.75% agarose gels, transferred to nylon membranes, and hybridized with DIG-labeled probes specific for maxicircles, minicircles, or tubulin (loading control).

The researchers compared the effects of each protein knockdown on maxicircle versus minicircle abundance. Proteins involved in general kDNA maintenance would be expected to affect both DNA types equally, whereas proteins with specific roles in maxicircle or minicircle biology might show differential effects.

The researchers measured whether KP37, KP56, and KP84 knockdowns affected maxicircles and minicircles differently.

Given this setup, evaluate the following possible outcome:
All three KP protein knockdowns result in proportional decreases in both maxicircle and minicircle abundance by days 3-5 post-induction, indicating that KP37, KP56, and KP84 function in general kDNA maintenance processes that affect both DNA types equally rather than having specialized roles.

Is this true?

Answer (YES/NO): NO